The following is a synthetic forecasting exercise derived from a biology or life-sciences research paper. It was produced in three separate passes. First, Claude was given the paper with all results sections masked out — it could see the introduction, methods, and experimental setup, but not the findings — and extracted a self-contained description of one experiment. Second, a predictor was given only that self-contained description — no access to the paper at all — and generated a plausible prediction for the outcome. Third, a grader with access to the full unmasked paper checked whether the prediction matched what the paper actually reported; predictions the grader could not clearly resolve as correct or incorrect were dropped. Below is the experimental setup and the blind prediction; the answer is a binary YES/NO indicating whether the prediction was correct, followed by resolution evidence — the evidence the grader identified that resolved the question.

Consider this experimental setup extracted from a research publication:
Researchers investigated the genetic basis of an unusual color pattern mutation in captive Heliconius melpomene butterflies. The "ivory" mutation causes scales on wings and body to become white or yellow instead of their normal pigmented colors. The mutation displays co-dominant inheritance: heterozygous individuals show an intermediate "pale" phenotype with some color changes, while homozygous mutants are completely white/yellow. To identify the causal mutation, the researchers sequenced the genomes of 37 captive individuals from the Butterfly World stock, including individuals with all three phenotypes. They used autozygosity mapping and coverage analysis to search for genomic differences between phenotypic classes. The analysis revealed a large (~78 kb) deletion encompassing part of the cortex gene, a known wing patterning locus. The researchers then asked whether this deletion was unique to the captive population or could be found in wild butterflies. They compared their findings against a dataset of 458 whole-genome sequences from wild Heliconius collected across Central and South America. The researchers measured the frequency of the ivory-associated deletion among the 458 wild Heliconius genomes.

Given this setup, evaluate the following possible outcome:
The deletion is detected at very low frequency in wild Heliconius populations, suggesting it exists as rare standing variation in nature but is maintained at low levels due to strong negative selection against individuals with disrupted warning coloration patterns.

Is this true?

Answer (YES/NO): NO